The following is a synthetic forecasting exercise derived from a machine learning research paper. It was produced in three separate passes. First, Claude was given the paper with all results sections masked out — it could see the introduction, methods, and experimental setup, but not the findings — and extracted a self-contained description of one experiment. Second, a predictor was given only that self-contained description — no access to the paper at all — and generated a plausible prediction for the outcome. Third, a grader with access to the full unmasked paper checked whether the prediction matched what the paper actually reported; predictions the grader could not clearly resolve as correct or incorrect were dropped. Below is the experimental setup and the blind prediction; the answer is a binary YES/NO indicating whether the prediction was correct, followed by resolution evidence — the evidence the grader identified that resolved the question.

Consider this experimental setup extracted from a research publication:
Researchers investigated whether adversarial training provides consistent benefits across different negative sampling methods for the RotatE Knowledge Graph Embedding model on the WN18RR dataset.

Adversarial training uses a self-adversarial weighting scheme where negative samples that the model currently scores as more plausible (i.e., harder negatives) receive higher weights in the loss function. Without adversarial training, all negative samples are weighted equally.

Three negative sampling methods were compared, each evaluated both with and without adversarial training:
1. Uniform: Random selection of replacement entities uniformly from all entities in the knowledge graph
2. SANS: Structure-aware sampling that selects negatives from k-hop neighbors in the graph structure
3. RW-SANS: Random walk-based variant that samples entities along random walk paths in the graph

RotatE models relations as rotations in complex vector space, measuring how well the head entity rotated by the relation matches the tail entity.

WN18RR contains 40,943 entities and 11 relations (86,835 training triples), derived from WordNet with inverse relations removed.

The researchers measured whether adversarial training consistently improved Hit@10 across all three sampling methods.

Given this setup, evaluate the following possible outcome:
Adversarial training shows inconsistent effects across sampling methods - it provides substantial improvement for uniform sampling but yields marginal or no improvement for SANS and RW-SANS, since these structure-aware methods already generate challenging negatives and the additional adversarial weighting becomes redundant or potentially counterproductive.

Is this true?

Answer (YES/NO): NO